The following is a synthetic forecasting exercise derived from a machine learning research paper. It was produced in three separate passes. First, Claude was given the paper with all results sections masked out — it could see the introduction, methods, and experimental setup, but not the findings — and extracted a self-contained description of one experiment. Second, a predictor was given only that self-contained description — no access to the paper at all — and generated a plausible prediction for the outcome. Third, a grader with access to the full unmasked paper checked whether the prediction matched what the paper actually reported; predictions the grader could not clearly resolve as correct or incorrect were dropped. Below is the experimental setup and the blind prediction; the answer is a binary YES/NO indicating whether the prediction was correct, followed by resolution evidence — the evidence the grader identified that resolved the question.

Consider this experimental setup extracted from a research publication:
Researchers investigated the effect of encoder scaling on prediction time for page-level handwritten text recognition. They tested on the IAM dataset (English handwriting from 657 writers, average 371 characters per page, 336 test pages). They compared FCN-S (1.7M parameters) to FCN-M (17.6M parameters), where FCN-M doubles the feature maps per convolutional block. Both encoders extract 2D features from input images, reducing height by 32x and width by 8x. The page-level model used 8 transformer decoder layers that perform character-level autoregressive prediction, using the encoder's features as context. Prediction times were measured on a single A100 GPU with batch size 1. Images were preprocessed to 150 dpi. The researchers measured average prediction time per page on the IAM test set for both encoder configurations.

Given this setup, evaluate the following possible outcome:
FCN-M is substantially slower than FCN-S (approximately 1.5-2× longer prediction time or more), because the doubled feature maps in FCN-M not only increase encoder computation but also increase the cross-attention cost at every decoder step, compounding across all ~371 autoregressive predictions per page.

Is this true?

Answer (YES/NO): NO